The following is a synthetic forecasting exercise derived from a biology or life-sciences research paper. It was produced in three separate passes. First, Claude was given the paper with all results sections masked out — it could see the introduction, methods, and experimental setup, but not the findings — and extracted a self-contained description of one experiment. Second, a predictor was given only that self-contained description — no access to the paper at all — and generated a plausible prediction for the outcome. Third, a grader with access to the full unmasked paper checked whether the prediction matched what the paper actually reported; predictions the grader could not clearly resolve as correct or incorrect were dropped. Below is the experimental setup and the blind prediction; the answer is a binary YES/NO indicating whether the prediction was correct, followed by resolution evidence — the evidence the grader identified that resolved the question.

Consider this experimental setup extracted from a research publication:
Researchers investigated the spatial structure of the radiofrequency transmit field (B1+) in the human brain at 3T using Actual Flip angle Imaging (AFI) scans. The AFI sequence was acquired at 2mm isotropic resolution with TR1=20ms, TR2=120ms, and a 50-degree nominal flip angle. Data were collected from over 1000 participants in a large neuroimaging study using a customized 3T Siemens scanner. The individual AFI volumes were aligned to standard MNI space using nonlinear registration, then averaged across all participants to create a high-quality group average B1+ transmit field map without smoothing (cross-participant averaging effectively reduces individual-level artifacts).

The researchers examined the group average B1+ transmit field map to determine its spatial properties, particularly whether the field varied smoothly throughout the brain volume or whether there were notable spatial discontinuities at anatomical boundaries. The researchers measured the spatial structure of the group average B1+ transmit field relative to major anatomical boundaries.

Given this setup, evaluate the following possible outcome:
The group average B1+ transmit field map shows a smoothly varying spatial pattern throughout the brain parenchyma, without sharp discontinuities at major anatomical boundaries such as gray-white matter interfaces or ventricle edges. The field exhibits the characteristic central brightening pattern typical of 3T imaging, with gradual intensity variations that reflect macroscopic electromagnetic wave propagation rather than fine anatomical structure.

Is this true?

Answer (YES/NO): NO